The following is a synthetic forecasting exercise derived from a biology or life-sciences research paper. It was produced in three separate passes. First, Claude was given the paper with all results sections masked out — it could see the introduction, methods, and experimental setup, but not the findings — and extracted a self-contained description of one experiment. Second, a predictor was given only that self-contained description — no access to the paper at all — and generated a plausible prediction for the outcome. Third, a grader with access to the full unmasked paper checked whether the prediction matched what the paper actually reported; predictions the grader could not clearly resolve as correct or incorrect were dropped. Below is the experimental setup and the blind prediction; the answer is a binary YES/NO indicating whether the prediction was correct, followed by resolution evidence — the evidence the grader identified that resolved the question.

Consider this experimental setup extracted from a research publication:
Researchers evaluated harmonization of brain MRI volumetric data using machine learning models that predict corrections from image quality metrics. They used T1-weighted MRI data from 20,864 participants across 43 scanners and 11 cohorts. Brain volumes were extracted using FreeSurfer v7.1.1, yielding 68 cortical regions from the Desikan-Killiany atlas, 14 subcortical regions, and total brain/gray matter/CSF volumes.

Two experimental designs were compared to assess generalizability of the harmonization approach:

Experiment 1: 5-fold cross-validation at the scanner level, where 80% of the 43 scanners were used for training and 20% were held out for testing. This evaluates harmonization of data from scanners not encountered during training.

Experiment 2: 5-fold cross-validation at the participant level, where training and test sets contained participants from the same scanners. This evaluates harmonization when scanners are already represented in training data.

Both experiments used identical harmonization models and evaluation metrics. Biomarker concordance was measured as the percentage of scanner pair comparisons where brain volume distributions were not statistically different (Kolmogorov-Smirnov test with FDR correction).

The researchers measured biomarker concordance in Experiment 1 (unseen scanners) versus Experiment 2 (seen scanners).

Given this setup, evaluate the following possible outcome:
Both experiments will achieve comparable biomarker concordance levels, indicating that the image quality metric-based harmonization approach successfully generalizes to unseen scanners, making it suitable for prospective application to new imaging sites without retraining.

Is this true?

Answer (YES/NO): NO